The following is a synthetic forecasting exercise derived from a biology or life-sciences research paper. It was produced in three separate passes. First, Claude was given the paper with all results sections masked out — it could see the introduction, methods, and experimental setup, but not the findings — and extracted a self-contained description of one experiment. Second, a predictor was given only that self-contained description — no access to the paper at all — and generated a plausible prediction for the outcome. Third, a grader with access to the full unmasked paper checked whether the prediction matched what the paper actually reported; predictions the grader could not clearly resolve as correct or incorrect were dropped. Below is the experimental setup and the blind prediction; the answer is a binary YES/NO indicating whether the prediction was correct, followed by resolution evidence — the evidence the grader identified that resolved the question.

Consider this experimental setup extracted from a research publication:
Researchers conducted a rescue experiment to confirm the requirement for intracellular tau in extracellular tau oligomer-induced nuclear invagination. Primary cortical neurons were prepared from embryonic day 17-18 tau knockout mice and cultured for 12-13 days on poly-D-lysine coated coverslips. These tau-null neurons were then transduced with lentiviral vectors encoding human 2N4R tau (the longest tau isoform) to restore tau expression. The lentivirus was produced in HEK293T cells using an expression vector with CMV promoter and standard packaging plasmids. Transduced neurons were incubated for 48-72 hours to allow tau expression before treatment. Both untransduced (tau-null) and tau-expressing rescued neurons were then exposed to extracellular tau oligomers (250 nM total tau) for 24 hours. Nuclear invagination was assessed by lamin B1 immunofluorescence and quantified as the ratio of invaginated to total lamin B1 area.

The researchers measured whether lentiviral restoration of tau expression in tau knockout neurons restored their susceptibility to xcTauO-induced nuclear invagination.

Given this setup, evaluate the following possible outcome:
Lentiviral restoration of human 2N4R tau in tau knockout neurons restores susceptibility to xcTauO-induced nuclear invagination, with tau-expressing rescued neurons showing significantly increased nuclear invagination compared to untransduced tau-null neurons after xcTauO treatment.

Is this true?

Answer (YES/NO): YES